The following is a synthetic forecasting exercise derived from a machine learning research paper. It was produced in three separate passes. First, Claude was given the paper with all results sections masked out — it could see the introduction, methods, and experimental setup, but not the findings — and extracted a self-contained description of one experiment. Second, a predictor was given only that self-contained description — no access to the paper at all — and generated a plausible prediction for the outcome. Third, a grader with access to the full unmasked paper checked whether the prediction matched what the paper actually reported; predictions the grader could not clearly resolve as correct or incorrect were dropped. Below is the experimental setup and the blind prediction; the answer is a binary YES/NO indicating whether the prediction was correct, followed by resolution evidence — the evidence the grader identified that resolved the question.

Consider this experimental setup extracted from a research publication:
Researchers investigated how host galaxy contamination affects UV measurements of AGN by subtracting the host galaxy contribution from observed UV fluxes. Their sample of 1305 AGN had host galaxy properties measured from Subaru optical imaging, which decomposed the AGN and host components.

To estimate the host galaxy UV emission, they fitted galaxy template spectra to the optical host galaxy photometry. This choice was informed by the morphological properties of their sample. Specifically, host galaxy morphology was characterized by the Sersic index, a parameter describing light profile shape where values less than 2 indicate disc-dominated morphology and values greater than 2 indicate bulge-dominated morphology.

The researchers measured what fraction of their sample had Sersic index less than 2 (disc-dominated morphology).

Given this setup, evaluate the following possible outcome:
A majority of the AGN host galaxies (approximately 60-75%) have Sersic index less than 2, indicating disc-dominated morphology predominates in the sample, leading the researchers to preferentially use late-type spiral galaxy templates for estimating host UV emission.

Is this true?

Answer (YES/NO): YES